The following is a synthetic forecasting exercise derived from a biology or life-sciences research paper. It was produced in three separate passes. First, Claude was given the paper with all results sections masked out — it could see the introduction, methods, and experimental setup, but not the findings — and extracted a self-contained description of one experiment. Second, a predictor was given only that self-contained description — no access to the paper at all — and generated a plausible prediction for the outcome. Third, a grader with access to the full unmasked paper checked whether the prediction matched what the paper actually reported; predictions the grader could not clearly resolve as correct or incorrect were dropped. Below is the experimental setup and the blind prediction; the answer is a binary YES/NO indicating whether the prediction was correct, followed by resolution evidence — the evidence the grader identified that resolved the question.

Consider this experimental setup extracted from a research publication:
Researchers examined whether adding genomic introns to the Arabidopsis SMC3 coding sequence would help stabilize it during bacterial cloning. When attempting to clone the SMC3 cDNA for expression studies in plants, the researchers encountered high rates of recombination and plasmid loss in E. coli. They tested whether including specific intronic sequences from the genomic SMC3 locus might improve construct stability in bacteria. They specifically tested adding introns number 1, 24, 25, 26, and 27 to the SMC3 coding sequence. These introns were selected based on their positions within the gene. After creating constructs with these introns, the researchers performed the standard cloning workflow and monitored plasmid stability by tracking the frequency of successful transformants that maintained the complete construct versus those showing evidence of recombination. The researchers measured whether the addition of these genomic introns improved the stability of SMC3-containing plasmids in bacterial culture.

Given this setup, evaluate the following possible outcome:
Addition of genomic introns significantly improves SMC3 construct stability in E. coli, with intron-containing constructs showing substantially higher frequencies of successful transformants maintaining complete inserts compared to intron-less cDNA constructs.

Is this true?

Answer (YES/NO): YES